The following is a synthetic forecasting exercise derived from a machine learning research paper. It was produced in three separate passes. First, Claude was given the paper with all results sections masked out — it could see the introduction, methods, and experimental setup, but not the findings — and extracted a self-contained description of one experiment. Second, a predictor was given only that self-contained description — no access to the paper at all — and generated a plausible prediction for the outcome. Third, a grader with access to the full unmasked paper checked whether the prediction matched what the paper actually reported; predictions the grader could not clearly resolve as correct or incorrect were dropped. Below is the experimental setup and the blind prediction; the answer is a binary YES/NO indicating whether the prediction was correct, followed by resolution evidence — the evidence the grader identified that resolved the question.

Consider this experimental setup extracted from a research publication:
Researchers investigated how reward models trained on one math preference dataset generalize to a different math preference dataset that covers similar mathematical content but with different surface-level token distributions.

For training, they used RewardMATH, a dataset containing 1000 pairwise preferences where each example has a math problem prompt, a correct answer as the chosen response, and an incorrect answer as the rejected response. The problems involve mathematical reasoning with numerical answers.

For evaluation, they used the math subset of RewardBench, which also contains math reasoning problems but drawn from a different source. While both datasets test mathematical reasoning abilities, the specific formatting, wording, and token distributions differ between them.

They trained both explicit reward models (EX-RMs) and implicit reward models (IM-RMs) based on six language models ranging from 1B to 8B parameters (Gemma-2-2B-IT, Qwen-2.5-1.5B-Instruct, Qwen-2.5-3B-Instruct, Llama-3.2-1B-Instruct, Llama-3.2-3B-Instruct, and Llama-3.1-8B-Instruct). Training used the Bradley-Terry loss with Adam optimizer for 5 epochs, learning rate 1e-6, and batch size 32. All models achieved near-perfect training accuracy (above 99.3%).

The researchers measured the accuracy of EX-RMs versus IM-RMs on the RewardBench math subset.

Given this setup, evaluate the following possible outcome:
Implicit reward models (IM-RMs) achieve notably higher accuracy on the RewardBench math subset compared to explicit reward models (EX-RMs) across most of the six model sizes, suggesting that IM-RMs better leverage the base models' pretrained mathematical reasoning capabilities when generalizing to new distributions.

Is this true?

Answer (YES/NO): NO